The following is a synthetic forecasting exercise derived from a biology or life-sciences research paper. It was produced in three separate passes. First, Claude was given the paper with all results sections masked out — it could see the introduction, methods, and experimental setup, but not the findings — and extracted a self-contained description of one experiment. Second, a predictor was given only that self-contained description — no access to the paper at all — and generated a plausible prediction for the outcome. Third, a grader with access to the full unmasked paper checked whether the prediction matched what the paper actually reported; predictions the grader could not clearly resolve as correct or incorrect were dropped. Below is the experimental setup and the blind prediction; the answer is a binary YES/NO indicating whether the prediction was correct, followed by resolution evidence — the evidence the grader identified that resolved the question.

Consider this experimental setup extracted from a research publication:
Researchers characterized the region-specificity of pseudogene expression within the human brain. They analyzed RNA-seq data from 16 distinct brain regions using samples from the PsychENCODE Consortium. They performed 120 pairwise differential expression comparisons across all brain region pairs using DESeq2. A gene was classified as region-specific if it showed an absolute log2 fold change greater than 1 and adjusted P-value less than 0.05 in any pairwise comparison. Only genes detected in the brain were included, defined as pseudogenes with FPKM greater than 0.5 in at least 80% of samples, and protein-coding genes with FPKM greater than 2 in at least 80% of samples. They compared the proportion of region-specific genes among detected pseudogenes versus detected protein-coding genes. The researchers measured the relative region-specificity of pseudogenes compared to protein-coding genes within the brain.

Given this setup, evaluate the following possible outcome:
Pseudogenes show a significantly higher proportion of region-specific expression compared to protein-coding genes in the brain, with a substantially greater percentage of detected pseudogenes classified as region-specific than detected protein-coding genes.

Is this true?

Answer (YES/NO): NO